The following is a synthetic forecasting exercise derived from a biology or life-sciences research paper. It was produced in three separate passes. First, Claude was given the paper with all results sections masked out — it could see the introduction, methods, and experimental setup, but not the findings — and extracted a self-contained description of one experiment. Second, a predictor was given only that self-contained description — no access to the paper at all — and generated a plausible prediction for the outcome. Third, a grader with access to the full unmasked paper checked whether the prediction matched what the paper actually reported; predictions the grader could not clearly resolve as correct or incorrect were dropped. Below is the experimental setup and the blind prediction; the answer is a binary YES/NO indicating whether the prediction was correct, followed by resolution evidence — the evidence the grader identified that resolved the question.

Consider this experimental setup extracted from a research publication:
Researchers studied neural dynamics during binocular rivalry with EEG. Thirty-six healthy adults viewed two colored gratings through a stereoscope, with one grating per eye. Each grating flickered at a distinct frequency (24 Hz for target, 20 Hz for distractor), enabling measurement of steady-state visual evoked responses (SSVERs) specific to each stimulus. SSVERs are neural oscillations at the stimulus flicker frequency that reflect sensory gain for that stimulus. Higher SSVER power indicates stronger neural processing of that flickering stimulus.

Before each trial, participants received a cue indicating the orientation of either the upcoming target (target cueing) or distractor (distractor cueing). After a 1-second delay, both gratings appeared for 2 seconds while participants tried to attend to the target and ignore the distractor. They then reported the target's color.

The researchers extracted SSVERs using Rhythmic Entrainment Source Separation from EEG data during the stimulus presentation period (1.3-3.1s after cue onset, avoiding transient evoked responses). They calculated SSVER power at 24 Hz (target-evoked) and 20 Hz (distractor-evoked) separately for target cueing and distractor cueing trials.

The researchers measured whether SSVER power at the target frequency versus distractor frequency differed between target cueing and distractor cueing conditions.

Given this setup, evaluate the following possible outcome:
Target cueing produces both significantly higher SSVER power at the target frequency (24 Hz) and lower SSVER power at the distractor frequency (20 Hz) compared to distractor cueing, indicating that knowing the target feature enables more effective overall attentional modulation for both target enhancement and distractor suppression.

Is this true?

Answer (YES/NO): NO